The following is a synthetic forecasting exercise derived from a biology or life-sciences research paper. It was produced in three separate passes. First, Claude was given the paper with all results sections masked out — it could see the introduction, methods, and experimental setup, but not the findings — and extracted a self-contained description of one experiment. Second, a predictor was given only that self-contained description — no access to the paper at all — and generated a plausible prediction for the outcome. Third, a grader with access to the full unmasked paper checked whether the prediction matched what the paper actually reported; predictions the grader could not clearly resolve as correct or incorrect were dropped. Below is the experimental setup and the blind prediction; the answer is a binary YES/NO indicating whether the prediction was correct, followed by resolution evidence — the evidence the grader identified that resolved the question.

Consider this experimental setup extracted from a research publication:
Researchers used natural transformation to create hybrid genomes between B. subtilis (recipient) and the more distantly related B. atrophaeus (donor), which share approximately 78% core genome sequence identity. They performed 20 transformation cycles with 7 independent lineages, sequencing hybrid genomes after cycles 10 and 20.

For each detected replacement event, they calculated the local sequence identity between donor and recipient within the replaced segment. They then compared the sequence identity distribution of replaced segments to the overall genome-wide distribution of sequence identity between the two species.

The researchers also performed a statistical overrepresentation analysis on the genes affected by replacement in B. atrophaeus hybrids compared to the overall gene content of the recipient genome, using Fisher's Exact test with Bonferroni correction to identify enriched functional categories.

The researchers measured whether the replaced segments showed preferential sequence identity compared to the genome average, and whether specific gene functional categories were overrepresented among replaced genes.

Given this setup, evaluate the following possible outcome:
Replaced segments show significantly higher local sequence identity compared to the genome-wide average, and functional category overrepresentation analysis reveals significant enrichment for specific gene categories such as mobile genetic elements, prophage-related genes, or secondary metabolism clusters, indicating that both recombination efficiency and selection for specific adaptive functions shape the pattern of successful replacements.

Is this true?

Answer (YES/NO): NO